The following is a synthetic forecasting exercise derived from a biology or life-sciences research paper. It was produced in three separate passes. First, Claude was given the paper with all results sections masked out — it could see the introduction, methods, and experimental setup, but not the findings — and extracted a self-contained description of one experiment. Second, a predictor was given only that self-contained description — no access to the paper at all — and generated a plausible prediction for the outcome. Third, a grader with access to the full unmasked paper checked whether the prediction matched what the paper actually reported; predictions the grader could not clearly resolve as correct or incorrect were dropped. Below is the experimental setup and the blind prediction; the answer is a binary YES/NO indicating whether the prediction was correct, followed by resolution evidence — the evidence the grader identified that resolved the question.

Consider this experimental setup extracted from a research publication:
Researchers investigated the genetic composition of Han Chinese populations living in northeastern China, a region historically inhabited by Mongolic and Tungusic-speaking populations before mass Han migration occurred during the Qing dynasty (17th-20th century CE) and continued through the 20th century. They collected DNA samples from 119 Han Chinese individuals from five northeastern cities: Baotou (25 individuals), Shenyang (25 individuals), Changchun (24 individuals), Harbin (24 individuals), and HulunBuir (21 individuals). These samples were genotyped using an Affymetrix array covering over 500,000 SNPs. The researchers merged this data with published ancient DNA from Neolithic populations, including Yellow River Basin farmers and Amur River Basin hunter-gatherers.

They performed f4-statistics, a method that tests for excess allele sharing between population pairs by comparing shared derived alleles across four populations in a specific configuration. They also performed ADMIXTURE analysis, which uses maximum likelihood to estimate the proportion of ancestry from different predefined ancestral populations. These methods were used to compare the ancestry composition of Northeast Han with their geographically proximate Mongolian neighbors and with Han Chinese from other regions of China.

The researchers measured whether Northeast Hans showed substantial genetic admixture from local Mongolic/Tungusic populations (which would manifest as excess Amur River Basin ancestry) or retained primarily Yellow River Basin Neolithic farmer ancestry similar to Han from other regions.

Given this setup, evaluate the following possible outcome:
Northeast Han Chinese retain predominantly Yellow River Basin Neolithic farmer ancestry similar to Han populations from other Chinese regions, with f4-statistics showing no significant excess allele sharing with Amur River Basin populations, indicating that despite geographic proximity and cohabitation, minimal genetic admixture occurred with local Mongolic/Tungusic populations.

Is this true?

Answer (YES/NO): YES